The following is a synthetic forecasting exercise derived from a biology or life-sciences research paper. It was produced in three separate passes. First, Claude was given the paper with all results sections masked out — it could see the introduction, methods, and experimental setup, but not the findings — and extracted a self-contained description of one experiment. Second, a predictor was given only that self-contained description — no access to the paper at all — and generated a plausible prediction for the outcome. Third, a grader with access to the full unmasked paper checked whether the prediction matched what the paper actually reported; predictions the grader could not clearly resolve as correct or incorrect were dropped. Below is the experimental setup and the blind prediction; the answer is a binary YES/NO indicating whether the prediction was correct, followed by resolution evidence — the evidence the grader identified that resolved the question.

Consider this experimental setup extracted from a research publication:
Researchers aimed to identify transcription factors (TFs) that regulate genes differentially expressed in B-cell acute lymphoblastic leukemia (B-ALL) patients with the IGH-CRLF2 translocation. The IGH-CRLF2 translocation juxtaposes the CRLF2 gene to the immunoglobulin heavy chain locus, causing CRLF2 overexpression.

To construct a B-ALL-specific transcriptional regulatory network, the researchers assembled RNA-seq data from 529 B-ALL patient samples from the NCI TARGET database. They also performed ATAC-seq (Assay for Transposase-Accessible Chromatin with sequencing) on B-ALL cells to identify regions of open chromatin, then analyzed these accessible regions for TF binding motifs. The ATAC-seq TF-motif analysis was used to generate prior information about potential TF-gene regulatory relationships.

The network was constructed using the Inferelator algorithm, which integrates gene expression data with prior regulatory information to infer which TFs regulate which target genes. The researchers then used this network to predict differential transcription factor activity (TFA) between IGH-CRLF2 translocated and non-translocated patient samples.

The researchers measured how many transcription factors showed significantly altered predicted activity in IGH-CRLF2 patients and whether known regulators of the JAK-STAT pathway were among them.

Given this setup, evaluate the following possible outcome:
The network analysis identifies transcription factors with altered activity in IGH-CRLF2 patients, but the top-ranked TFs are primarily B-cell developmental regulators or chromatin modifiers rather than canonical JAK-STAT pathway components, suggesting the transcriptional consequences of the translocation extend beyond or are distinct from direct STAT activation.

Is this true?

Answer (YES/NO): YES